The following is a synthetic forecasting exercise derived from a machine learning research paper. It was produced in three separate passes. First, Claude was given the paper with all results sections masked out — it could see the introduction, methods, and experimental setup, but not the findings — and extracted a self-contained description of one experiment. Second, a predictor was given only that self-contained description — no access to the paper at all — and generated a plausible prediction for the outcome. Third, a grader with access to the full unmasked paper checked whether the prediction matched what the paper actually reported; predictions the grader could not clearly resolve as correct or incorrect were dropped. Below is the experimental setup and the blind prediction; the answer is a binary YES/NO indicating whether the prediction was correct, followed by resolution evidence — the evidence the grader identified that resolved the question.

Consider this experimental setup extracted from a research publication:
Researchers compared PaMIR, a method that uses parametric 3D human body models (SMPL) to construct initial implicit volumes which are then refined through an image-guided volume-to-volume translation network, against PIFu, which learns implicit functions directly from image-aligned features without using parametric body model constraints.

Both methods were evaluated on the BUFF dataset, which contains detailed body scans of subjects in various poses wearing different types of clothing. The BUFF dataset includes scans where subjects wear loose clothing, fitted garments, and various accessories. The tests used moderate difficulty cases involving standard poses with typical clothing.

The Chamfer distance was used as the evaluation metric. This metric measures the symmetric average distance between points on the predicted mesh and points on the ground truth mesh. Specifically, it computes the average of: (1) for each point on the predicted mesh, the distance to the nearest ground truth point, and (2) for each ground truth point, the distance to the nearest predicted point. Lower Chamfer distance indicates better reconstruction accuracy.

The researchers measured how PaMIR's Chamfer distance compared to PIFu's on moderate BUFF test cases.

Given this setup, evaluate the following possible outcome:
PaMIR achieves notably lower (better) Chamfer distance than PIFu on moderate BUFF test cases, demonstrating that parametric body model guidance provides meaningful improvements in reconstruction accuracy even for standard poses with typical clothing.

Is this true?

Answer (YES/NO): NO